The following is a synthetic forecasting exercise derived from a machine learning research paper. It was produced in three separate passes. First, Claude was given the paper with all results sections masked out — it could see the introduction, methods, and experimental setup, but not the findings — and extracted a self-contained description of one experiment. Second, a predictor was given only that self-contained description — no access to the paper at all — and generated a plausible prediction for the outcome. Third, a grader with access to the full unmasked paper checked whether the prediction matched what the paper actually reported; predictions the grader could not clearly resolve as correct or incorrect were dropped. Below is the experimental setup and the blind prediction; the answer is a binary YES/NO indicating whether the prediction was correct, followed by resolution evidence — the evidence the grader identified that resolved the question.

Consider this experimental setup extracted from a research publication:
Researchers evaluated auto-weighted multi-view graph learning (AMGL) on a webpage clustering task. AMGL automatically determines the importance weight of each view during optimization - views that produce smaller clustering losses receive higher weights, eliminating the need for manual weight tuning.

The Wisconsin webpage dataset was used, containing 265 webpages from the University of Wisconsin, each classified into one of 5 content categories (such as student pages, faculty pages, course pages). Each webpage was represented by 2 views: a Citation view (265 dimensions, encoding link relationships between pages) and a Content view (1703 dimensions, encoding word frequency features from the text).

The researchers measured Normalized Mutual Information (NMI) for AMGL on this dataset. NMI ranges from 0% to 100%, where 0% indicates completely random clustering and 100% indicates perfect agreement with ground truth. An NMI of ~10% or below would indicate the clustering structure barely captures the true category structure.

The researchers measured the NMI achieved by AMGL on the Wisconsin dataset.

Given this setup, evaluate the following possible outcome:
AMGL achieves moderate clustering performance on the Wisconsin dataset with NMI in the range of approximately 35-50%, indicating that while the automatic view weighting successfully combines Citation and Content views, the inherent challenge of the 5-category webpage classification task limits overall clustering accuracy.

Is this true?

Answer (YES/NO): NO